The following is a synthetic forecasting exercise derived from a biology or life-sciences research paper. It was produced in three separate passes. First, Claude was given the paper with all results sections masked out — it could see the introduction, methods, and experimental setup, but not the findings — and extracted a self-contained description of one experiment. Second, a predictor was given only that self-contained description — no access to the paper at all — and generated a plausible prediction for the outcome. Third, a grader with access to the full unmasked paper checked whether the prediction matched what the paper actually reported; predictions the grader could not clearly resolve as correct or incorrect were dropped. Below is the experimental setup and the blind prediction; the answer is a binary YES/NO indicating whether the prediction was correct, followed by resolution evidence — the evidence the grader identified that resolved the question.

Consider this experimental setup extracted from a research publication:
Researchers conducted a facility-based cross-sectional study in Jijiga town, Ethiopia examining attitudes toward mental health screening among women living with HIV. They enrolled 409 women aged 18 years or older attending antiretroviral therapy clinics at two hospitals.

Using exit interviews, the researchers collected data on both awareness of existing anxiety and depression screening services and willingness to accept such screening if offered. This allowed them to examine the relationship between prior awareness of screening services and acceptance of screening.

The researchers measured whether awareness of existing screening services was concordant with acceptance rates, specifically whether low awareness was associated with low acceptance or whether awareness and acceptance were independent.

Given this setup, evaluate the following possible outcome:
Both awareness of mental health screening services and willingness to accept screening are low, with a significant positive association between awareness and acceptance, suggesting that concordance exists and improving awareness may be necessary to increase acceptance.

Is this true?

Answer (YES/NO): NO